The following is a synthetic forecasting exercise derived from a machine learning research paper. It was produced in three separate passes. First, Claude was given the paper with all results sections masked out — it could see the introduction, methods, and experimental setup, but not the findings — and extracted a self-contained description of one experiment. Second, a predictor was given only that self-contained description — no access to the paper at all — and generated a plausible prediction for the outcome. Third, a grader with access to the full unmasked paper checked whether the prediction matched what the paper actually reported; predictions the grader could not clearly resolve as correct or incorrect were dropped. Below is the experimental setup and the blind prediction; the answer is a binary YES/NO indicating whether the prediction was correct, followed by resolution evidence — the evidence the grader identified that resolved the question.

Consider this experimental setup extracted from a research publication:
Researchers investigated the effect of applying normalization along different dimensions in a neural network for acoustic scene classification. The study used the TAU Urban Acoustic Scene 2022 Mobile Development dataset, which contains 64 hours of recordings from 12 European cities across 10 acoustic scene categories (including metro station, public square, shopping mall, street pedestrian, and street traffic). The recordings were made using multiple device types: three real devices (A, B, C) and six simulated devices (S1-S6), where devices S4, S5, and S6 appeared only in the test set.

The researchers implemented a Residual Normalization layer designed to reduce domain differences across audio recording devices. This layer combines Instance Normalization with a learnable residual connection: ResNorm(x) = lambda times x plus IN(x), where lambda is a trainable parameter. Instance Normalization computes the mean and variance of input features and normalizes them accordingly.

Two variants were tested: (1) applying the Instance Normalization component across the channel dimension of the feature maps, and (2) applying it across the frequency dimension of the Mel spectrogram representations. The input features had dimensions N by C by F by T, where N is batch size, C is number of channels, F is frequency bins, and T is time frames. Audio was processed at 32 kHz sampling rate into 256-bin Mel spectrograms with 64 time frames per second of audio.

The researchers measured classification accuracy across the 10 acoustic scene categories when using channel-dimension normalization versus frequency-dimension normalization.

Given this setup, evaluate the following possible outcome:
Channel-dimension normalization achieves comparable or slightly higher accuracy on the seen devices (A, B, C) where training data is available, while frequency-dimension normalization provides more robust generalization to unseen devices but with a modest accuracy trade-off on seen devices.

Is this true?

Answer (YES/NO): NO